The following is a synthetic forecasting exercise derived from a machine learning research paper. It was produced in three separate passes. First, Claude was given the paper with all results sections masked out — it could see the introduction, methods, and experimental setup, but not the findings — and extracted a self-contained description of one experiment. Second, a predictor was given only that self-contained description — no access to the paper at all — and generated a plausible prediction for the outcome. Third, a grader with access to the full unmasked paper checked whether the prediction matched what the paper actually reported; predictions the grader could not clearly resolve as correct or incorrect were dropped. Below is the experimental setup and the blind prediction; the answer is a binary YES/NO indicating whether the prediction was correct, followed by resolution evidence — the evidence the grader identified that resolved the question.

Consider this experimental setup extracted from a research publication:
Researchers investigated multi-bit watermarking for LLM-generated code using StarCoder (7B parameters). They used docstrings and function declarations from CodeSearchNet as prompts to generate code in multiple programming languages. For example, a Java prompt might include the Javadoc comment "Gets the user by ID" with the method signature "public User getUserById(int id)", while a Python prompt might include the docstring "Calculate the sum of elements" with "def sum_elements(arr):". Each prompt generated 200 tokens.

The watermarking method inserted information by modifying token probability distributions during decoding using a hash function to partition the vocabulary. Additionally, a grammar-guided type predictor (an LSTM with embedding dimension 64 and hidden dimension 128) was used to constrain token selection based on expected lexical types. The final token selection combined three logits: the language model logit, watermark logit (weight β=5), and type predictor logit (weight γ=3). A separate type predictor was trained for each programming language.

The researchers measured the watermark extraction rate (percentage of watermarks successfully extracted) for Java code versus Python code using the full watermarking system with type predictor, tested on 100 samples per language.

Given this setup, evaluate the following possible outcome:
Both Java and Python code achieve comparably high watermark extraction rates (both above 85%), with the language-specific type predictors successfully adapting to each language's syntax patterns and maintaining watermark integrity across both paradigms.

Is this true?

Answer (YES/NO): NO